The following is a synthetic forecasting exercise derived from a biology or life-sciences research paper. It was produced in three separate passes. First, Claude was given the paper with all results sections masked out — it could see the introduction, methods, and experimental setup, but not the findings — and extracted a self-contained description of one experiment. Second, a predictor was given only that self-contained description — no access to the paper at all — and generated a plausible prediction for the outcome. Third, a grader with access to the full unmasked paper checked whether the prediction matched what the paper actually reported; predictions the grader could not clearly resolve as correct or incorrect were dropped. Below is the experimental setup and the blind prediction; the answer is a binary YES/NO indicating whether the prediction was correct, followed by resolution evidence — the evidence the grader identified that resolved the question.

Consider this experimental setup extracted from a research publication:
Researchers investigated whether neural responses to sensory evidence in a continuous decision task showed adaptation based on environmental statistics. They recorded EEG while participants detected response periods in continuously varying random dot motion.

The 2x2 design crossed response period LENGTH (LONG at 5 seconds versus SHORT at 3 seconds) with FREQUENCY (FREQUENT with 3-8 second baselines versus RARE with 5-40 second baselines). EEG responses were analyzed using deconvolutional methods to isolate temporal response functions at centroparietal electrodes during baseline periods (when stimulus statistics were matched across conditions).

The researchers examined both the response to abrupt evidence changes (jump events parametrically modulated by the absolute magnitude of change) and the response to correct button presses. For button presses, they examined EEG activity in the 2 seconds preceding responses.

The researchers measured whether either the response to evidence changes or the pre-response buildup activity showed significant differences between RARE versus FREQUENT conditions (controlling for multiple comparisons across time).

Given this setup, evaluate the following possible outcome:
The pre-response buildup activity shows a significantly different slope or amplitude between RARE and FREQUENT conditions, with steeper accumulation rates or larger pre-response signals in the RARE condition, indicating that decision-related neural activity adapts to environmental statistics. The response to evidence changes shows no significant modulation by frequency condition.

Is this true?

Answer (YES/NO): NO